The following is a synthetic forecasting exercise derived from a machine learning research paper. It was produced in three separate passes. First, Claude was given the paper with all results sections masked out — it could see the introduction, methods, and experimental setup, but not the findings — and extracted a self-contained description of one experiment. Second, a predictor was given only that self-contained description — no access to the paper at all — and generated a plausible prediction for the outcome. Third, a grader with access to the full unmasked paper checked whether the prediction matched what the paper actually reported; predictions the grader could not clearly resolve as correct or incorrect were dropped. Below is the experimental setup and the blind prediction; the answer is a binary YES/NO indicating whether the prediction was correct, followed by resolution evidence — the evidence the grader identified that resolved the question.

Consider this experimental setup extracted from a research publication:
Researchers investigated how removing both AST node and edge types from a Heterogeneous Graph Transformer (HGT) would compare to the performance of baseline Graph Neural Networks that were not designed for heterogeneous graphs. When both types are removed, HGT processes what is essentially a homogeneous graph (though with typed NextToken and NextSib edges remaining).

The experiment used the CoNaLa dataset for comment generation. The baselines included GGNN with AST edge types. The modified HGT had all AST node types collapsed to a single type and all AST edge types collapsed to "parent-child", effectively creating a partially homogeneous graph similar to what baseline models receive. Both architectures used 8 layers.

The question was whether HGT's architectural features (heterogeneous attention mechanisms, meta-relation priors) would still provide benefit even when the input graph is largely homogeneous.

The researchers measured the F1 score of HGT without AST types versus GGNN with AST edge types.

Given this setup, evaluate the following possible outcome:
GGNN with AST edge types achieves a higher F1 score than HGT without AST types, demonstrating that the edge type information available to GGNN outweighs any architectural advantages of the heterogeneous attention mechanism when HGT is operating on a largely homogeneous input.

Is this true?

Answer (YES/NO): NO